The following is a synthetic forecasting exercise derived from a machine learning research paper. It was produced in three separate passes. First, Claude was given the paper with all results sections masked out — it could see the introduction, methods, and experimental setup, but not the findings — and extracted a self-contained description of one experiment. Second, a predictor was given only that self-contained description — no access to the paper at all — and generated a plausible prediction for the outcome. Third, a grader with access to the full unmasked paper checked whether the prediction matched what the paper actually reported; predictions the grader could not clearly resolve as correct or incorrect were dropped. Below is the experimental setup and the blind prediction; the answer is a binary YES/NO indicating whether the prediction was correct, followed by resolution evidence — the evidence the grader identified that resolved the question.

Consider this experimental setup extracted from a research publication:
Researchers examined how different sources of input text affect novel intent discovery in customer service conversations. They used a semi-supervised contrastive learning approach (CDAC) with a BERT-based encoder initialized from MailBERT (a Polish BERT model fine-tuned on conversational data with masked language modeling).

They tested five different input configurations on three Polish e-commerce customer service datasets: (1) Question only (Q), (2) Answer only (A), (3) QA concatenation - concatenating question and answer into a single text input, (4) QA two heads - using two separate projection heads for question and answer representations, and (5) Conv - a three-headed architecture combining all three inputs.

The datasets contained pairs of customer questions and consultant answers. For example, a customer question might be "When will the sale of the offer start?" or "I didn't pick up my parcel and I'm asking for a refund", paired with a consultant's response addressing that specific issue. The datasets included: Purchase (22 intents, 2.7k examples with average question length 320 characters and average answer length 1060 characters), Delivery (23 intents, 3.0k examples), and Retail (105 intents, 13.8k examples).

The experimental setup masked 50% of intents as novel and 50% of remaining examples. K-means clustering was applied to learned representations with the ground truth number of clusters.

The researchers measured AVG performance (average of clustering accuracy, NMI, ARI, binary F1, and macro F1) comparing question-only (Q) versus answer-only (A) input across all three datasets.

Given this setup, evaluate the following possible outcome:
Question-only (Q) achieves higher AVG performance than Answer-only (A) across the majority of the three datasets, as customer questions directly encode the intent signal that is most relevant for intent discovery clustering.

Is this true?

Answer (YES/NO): YES